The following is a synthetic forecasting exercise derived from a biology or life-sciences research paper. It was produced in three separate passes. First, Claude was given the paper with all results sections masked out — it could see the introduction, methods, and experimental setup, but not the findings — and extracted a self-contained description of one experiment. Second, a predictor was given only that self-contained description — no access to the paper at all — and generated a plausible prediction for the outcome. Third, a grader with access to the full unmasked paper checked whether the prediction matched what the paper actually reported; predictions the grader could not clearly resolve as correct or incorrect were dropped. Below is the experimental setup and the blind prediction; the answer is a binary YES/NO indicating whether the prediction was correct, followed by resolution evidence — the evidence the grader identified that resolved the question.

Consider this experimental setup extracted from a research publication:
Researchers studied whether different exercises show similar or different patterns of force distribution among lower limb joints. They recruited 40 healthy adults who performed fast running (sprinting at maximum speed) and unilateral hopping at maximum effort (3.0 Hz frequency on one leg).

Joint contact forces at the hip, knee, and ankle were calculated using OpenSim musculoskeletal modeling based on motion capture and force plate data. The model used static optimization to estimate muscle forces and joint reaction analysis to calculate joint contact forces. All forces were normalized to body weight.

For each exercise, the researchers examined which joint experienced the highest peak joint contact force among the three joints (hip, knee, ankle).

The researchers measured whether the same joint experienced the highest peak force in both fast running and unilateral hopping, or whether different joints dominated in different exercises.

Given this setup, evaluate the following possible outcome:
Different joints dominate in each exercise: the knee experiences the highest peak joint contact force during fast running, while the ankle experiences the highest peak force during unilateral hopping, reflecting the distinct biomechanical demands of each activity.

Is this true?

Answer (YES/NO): YES